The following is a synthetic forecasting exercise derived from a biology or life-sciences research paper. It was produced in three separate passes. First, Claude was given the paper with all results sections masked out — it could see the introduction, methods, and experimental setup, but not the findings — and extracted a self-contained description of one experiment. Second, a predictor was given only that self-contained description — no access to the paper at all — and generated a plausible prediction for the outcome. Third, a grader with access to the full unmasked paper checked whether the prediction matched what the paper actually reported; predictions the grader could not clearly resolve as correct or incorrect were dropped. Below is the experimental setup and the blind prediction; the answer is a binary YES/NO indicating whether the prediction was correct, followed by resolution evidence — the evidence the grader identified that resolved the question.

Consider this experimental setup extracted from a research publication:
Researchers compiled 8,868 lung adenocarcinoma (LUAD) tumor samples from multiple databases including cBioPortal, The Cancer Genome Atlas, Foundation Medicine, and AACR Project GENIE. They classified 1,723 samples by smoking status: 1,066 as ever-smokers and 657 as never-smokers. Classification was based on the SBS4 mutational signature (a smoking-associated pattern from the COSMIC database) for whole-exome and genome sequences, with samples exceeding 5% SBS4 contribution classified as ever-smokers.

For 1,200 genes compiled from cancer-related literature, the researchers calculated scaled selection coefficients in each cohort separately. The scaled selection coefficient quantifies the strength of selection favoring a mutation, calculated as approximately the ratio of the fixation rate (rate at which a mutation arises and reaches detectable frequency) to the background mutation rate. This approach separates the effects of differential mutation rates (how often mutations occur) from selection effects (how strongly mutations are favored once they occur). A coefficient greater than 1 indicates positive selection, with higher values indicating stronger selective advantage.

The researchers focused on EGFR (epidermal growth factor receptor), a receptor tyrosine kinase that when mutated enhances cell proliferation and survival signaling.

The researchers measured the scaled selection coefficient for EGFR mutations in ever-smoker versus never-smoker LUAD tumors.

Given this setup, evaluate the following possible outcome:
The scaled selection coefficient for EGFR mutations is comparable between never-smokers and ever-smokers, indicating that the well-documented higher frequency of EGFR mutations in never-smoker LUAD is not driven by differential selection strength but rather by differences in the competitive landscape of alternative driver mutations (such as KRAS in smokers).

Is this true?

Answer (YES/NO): NO